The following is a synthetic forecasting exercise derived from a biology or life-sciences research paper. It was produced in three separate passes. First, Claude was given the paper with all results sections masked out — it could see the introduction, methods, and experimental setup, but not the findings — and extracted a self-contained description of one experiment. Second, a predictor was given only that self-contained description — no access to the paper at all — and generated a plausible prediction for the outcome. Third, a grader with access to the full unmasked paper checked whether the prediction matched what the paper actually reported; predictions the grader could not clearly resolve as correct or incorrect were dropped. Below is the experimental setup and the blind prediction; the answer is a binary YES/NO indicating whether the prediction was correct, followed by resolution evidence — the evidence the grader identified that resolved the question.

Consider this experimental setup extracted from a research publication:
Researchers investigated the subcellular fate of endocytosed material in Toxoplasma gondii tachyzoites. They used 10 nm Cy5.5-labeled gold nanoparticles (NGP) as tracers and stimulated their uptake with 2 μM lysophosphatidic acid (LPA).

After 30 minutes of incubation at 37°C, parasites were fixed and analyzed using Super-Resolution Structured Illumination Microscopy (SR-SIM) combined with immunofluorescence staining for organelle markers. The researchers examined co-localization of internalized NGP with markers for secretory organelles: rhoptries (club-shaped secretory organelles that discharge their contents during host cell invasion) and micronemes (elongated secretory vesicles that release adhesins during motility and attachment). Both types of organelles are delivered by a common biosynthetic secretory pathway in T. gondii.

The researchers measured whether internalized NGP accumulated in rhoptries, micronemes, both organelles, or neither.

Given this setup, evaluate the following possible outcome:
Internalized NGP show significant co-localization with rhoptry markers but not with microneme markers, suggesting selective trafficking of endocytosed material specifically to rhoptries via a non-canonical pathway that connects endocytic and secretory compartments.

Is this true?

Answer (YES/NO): NO